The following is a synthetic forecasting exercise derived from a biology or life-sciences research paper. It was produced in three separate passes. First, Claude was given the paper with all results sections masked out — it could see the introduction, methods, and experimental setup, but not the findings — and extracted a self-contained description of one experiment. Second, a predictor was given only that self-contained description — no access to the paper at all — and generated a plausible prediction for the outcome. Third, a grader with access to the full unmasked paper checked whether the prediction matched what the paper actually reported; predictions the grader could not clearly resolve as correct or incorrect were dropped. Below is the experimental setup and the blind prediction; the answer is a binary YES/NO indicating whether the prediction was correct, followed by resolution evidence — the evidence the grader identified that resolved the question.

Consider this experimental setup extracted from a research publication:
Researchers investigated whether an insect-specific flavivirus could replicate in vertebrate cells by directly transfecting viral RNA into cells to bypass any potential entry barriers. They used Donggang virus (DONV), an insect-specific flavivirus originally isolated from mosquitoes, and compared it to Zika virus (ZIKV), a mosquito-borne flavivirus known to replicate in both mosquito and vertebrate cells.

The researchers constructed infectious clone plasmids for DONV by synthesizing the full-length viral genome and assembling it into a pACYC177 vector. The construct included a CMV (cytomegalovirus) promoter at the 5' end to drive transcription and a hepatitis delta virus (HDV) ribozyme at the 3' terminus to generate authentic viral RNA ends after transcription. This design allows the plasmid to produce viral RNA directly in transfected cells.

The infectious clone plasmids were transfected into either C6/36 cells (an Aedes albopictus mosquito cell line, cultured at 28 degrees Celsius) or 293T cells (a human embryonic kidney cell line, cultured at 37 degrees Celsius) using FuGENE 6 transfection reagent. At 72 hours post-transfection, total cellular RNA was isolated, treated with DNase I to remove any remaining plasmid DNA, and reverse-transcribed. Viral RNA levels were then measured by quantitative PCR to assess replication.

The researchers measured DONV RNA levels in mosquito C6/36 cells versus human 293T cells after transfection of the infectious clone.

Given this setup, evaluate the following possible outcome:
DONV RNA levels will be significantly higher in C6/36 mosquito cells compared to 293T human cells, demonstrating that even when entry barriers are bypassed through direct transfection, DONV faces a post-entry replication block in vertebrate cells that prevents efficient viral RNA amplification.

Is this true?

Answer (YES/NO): YES